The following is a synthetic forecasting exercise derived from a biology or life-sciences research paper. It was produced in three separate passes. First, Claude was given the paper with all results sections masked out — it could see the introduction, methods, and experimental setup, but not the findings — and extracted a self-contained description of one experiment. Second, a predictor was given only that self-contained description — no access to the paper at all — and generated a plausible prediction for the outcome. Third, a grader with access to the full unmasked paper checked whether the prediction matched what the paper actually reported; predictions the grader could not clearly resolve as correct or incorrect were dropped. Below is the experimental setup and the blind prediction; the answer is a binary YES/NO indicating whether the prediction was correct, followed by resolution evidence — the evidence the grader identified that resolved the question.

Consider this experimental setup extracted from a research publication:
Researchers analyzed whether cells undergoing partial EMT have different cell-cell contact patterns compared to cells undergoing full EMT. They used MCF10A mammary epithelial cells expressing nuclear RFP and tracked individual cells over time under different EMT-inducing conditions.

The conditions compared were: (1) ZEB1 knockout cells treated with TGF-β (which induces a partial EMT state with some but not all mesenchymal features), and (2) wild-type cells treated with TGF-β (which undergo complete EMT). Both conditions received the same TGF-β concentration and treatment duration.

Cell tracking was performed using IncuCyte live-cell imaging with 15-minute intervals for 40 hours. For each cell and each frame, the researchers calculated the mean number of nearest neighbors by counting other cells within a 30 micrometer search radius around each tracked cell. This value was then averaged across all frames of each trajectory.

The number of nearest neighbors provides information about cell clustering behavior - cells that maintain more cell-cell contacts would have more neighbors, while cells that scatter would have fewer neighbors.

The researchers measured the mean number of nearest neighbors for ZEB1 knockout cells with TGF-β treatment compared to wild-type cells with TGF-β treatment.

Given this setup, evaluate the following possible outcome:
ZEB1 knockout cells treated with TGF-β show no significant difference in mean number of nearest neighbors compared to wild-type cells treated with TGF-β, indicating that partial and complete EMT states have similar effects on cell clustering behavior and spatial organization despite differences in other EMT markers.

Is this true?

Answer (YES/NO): NO